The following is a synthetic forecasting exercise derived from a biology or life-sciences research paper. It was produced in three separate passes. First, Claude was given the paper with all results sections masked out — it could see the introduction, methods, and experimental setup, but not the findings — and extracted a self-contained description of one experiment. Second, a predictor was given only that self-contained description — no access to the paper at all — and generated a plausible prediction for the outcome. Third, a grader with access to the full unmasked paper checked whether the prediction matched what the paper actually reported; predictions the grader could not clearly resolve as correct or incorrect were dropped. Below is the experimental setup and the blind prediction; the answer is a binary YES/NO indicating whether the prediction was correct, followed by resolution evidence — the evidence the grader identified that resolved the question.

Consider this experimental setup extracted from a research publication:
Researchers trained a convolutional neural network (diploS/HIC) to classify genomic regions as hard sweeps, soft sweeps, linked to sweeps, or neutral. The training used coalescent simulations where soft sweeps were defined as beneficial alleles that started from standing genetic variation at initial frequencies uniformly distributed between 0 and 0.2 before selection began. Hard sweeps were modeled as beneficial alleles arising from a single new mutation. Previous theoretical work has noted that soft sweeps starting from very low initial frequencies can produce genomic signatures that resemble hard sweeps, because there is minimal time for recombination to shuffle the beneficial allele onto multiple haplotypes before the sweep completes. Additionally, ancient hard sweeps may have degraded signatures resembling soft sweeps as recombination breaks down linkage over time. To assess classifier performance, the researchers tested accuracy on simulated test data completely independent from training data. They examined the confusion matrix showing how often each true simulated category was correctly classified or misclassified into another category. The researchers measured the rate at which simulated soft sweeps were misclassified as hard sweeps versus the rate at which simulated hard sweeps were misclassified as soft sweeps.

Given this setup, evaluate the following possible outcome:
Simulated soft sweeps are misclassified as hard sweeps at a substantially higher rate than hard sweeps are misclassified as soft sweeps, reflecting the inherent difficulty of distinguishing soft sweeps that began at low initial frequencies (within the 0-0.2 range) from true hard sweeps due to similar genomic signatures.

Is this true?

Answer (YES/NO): NO